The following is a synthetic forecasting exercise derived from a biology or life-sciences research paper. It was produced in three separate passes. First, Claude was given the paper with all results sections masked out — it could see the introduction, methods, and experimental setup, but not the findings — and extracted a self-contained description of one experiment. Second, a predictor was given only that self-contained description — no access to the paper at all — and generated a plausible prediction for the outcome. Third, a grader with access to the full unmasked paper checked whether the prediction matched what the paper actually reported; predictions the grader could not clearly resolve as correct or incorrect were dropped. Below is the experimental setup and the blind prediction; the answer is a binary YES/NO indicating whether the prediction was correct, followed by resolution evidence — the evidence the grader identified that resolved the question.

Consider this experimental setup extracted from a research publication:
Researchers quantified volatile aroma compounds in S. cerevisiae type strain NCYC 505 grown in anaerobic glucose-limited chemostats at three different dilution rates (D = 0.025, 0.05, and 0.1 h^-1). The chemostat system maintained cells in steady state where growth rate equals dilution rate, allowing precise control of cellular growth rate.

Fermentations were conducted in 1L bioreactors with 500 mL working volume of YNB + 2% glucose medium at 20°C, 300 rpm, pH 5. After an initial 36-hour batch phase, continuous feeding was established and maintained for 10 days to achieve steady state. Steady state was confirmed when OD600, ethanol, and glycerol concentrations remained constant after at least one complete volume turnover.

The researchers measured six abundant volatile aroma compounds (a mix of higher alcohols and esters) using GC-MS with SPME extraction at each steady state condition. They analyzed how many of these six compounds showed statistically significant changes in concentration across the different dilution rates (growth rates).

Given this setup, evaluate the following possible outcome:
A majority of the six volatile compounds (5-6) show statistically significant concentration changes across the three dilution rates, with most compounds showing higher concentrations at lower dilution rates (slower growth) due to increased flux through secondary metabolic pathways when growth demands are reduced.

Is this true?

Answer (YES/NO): NO